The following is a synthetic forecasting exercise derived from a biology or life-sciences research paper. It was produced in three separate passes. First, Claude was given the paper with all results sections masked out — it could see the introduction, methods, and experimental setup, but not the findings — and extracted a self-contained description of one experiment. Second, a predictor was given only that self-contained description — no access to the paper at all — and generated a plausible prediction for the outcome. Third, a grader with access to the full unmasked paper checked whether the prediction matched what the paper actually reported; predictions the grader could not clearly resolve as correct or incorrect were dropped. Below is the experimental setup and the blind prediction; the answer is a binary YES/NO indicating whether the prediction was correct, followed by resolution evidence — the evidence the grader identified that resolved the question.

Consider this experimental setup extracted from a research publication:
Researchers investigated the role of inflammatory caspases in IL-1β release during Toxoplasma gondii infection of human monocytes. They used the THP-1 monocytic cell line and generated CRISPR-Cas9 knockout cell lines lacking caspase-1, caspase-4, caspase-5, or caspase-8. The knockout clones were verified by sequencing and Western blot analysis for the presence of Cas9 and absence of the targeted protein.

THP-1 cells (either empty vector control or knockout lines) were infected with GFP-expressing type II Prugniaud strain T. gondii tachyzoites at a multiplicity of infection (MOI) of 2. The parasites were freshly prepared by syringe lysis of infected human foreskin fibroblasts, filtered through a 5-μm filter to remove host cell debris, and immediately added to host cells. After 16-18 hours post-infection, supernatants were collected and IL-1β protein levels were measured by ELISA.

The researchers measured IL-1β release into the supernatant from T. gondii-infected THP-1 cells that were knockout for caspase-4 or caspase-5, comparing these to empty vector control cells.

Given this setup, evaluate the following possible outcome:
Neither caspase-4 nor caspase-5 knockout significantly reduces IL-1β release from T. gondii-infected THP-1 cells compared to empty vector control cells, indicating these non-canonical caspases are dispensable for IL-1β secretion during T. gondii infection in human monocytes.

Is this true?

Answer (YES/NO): YES